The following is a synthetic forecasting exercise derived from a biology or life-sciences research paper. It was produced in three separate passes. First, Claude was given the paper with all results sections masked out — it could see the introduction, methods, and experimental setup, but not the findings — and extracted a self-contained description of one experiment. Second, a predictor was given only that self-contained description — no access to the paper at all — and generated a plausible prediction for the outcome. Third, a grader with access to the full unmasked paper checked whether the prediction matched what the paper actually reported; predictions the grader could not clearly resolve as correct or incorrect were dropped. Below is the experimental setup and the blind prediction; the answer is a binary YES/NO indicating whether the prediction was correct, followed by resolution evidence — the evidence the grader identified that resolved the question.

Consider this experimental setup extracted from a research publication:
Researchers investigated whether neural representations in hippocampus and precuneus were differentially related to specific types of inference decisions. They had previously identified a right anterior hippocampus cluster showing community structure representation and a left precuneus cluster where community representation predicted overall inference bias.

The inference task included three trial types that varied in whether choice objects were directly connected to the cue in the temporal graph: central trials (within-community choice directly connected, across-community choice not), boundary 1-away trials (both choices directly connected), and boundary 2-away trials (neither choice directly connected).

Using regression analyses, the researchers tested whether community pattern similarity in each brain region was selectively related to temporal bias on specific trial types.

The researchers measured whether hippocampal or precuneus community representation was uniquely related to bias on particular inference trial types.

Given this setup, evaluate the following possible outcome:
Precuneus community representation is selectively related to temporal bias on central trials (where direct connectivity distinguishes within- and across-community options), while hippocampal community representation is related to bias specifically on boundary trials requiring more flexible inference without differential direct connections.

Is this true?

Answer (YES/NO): NO